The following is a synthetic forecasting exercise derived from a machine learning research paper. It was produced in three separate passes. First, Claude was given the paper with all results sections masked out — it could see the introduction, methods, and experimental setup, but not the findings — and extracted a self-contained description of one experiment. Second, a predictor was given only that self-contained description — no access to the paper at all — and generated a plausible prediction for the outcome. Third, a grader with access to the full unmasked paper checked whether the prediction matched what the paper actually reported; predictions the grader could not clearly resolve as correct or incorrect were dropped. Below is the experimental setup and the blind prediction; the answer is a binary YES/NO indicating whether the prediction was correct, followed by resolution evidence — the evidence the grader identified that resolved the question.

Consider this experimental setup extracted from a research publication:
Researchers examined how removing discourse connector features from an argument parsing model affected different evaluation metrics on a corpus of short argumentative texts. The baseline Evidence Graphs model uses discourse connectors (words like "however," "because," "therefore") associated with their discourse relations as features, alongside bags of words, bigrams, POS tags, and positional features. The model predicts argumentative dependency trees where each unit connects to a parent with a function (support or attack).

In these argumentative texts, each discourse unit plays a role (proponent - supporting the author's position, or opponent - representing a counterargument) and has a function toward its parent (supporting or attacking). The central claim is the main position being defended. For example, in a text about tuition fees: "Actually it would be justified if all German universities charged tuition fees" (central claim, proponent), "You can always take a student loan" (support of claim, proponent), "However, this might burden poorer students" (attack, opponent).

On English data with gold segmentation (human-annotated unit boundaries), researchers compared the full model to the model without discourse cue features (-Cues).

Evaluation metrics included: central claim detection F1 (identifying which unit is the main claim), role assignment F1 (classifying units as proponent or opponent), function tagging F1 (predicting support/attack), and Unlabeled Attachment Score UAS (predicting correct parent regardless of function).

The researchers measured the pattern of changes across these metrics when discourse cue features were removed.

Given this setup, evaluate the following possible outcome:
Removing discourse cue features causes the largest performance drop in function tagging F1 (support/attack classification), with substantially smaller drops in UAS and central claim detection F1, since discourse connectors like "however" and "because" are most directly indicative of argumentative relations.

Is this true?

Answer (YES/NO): NO